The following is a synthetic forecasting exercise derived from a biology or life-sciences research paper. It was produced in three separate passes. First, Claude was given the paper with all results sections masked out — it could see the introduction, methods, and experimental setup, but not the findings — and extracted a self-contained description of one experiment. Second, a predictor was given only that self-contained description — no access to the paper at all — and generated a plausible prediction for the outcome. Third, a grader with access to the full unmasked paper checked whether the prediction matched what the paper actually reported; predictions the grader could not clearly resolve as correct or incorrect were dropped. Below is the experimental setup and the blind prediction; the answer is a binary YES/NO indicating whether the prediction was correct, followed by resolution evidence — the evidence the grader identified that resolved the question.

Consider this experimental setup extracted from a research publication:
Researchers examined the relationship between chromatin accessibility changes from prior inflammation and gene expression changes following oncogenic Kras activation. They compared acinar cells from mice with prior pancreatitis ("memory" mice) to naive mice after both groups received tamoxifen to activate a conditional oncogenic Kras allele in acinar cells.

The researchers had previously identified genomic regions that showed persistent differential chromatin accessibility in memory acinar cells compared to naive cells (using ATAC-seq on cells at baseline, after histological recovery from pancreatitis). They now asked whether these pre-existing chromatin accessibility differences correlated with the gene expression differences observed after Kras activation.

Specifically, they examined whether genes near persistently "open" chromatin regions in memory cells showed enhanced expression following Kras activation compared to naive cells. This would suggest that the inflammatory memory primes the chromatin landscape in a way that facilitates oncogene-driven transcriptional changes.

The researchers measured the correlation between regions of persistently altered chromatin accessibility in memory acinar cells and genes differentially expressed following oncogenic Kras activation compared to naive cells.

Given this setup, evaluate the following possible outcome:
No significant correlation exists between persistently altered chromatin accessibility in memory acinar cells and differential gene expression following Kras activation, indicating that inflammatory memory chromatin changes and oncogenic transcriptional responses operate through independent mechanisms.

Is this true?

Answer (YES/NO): NO